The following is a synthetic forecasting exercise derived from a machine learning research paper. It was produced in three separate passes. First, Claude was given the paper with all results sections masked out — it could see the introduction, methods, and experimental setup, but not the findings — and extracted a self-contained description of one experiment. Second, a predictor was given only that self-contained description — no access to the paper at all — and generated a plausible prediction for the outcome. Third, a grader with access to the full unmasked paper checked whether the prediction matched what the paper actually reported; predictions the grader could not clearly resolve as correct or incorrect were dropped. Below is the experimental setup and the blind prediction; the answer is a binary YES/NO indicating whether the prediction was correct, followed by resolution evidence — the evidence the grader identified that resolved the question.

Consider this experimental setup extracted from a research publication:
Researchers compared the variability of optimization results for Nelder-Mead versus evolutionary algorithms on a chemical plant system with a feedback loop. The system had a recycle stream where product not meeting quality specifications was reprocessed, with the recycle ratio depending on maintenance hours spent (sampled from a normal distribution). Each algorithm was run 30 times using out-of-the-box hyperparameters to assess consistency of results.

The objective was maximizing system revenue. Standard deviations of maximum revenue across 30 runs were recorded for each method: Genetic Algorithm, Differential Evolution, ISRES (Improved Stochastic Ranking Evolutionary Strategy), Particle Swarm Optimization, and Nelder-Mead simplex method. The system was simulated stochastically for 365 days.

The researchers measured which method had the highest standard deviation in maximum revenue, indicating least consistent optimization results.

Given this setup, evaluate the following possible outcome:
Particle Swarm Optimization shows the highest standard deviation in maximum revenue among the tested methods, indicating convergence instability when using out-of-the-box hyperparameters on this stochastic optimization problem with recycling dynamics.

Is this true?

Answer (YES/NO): NO